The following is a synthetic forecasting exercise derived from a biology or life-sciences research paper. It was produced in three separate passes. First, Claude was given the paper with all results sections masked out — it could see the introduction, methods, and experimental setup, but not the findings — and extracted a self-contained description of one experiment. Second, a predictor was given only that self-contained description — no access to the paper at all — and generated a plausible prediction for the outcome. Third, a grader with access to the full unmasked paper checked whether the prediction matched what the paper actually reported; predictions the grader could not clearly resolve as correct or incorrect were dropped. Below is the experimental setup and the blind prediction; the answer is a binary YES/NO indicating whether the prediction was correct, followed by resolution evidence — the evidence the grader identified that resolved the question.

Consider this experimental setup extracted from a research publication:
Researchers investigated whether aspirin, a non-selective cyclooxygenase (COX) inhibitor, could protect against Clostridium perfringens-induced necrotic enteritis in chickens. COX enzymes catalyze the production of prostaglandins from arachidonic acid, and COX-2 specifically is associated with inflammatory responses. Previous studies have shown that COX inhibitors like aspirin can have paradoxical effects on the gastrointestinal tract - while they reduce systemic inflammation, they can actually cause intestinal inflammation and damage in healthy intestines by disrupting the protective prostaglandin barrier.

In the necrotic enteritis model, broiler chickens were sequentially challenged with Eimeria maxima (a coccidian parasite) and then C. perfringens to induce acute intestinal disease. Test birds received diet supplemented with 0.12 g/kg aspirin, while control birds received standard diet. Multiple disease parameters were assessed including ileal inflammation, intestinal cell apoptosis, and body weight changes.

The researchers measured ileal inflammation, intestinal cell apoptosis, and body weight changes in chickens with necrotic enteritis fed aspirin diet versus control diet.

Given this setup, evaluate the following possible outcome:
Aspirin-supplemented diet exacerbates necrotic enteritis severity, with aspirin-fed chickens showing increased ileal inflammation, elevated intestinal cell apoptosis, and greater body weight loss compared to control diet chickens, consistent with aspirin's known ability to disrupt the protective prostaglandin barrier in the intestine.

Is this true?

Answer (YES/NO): NO